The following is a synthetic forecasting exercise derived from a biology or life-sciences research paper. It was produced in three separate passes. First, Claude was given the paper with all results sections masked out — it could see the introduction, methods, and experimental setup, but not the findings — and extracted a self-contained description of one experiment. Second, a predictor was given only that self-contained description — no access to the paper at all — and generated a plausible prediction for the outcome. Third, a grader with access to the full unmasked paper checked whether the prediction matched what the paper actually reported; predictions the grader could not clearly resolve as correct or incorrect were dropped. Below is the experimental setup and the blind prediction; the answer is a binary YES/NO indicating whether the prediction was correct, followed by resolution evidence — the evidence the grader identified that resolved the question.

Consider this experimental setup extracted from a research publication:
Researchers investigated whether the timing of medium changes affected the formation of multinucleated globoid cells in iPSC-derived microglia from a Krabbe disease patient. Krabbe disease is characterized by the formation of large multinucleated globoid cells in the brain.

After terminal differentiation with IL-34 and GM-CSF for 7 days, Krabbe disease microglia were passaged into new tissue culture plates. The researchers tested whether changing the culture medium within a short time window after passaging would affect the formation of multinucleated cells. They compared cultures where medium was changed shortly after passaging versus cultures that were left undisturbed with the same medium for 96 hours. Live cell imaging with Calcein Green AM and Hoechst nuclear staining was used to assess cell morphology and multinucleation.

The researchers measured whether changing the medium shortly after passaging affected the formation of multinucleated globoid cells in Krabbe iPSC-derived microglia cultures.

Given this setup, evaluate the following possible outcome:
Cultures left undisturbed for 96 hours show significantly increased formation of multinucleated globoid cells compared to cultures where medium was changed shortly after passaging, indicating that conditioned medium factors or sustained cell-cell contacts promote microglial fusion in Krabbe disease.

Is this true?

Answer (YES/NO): YES